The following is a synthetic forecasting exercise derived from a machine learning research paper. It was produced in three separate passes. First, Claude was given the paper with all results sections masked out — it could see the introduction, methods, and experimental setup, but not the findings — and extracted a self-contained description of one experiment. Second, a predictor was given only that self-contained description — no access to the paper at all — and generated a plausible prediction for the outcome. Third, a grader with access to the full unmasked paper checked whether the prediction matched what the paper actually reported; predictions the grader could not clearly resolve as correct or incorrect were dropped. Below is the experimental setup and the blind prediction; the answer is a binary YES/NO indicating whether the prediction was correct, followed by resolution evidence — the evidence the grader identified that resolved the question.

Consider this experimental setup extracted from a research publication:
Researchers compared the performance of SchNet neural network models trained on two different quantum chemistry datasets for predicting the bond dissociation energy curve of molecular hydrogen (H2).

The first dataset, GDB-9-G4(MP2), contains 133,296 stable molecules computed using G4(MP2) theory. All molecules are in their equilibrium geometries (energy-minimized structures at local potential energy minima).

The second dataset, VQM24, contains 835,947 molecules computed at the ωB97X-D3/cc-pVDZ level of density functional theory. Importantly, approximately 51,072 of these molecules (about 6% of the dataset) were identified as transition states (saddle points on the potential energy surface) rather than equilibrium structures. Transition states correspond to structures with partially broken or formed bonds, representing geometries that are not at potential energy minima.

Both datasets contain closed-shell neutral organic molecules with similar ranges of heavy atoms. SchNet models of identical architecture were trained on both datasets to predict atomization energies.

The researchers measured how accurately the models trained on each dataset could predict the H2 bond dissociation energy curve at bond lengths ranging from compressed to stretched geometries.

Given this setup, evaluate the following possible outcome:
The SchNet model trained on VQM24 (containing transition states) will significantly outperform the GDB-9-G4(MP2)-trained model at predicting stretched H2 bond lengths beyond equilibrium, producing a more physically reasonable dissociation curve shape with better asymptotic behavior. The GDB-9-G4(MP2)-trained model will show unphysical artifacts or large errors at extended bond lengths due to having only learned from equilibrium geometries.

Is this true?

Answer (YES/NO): YES